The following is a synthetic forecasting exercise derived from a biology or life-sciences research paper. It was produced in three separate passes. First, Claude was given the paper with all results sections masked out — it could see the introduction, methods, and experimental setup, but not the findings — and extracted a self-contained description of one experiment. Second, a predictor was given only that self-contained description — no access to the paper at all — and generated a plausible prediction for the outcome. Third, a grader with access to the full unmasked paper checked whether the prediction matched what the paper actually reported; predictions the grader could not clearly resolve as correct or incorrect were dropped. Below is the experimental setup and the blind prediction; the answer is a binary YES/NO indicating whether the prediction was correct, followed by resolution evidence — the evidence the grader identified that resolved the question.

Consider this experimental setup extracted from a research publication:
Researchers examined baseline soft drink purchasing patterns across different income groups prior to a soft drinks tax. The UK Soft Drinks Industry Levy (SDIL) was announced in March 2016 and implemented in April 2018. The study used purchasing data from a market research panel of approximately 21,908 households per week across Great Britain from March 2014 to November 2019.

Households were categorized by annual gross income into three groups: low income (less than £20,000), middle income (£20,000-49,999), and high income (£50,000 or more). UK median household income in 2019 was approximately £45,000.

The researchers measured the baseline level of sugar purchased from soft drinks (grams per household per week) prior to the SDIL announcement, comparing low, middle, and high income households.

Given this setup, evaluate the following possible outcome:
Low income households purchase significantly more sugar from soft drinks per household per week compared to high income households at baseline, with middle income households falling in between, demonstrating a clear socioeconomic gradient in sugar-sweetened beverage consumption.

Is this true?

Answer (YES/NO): YES